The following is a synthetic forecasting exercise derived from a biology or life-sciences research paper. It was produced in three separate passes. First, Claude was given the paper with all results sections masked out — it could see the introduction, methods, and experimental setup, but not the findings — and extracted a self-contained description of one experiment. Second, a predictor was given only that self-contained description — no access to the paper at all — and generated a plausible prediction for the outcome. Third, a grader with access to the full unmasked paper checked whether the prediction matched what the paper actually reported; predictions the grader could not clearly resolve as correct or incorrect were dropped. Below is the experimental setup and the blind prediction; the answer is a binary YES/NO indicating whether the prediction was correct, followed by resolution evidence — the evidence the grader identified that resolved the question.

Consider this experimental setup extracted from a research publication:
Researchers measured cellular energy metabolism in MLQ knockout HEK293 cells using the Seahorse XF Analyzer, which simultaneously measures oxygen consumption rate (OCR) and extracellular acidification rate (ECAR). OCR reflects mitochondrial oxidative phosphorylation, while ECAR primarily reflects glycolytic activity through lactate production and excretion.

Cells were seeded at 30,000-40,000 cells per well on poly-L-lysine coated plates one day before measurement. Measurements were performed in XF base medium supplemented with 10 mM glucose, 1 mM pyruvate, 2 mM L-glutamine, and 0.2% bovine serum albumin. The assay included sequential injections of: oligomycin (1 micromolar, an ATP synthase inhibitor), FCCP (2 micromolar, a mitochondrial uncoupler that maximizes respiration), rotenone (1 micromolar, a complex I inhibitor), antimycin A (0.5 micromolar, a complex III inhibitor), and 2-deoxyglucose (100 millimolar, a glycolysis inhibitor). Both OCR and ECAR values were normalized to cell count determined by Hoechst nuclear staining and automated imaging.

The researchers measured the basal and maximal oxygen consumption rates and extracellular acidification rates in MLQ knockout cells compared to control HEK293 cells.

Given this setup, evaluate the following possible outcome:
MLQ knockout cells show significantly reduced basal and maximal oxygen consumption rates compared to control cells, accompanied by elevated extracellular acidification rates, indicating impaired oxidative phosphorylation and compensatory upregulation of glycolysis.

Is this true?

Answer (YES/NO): YES